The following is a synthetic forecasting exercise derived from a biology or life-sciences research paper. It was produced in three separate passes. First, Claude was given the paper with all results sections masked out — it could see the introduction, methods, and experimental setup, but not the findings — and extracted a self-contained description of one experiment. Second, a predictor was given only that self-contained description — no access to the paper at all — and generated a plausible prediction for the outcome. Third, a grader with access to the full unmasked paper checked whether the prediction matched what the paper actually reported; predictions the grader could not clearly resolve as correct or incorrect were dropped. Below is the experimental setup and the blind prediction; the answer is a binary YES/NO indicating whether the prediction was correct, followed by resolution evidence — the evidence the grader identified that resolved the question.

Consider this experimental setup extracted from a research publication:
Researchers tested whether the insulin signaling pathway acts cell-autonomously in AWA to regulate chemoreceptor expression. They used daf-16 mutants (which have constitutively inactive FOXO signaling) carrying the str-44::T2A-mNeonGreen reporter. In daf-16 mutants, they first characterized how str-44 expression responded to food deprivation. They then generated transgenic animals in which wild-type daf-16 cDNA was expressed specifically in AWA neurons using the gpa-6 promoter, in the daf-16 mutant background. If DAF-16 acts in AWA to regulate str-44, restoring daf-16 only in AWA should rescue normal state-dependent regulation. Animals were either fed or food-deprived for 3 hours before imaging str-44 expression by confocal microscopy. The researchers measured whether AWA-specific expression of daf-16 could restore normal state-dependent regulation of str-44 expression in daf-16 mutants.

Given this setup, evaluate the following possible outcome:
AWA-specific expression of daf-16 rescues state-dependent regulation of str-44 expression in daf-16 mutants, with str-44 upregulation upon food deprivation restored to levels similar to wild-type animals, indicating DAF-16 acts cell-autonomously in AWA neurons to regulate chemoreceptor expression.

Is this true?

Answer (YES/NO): YES